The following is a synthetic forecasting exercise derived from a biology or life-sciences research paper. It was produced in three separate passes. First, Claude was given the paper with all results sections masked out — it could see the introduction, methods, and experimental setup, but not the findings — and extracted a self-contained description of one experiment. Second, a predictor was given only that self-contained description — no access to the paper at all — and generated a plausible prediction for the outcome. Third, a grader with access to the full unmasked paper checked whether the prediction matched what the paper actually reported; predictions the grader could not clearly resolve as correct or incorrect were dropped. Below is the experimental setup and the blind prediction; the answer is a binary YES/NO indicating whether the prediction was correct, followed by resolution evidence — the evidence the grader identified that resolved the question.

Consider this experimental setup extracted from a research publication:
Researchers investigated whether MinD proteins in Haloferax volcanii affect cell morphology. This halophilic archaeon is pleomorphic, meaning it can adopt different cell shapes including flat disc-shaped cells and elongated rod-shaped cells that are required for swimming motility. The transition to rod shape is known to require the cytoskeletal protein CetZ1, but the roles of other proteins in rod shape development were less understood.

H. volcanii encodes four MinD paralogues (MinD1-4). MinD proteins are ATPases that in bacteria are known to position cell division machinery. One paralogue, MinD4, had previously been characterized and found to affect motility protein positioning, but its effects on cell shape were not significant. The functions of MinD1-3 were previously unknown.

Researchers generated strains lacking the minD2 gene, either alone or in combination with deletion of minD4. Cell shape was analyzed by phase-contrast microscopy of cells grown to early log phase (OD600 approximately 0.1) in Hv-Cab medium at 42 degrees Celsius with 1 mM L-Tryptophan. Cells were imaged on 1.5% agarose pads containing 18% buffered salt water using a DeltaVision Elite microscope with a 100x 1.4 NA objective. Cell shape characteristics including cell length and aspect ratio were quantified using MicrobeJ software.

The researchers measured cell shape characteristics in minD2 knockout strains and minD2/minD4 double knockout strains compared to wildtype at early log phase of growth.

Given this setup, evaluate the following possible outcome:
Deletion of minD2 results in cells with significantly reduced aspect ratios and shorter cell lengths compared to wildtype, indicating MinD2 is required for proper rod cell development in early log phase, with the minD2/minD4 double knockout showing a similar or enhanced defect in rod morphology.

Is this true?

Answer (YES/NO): NO